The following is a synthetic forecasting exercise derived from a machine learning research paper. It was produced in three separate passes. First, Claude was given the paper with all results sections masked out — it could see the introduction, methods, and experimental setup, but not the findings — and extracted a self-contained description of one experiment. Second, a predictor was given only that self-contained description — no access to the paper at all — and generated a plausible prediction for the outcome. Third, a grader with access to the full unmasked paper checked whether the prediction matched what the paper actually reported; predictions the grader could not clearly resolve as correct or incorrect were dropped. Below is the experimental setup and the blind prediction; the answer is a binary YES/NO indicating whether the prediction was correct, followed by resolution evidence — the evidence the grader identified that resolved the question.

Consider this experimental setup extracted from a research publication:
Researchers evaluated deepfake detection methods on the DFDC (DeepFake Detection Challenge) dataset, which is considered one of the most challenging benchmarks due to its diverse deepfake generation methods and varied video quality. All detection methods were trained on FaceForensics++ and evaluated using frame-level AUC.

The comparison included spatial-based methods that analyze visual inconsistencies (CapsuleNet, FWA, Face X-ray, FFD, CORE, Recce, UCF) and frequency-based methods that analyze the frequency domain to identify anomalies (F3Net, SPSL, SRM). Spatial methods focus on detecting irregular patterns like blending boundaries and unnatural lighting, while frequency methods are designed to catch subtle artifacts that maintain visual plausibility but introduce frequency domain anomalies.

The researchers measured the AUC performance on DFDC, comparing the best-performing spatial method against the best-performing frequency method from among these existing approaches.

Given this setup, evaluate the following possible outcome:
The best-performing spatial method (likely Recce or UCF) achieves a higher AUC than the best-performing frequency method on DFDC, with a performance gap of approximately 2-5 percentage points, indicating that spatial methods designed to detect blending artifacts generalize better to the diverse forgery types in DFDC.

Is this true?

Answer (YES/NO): NO